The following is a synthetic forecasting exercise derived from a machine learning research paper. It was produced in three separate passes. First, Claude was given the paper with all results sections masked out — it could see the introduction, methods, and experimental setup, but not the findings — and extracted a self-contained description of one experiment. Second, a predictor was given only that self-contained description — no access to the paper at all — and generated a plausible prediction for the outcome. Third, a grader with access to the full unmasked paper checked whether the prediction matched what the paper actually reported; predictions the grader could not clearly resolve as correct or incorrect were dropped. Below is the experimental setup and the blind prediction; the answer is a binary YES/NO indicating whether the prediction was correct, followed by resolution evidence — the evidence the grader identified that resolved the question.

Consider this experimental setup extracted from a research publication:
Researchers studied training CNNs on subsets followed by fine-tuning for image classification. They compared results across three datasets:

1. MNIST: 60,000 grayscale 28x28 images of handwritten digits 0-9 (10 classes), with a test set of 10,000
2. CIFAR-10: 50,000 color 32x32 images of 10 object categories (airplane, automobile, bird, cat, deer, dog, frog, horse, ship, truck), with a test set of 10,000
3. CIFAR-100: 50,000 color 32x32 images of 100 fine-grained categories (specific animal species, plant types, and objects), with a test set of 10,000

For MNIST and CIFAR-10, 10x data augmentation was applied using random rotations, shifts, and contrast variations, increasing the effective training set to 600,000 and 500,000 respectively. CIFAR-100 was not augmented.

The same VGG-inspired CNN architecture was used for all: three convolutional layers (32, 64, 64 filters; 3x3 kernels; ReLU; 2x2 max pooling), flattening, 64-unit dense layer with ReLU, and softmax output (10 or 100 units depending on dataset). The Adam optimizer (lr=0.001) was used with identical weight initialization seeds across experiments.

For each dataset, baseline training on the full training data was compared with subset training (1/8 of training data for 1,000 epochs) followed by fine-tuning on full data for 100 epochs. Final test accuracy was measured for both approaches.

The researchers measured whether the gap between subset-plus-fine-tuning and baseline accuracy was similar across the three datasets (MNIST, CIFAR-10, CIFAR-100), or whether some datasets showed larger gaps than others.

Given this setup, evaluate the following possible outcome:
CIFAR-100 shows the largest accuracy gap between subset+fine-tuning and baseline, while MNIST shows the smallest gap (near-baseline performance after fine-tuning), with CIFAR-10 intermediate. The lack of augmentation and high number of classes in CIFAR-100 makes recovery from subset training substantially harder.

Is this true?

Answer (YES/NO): NO